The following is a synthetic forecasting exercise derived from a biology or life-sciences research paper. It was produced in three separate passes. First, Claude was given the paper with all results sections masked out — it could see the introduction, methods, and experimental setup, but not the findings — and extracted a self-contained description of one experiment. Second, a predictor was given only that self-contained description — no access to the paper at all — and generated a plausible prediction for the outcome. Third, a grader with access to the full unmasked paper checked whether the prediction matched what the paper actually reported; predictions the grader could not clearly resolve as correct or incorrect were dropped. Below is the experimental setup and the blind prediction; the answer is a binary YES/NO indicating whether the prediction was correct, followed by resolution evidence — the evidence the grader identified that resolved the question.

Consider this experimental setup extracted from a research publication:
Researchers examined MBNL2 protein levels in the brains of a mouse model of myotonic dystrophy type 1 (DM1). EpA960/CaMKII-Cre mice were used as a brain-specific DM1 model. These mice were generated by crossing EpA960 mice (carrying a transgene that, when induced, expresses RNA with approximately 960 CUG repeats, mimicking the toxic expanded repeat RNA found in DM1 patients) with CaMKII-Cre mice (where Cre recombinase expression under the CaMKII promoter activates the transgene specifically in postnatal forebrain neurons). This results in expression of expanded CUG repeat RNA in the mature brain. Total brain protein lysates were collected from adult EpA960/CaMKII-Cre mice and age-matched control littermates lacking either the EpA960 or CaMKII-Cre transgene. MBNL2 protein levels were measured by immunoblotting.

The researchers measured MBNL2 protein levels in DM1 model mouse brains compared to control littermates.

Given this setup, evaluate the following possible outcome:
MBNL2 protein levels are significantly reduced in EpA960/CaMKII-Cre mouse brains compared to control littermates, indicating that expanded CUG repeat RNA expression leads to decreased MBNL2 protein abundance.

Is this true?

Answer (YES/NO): YES